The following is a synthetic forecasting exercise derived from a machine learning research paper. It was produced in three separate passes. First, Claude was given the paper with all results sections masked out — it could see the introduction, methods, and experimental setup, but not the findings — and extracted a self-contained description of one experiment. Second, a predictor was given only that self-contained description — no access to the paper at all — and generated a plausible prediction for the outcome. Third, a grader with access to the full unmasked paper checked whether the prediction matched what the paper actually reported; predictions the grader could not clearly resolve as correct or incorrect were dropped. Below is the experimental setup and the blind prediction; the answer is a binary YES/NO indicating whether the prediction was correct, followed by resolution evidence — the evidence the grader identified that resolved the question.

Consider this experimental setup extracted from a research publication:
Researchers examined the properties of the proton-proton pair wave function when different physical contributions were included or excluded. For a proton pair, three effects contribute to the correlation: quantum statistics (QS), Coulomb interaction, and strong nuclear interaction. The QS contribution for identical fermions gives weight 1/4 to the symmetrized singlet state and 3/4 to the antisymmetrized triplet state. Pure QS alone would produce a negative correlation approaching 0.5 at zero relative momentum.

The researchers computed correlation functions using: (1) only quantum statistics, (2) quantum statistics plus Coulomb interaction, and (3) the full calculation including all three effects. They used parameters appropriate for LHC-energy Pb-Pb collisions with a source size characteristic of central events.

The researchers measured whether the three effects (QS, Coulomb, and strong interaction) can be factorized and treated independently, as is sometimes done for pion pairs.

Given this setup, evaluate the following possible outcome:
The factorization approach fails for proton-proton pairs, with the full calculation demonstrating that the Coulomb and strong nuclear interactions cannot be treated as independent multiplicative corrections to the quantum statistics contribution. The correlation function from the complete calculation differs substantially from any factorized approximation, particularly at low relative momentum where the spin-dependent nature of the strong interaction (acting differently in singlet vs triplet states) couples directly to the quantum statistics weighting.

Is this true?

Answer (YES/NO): YES